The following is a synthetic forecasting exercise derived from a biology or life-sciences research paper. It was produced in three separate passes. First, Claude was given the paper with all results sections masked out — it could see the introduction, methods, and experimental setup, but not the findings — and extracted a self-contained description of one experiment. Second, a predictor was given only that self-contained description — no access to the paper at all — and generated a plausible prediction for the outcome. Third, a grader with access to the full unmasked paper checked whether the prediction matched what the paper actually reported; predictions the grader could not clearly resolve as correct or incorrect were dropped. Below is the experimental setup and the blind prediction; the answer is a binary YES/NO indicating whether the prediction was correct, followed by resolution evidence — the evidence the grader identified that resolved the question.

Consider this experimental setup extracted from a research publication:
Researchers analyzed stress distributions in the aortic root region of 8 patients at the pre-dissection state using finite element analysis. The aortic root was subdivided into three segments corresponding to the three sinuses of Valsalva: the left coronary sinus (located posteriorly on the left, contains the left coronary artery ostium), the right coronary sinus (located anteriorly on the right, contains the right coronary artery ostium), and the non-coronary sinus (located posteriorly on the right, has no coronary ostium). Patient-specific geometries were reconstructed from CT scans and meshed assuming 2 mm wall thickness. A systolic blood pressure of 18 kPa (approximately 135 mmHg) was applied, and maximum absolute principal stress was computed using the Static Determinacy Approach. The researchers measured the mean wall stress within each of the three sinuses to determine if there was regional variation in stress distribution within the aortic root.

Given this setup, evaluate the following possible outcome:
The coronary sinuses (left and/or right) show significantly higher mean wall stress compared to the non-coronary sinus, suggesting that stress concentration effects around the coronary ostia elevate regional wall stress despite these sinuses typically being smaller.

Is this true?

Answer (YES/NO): NO